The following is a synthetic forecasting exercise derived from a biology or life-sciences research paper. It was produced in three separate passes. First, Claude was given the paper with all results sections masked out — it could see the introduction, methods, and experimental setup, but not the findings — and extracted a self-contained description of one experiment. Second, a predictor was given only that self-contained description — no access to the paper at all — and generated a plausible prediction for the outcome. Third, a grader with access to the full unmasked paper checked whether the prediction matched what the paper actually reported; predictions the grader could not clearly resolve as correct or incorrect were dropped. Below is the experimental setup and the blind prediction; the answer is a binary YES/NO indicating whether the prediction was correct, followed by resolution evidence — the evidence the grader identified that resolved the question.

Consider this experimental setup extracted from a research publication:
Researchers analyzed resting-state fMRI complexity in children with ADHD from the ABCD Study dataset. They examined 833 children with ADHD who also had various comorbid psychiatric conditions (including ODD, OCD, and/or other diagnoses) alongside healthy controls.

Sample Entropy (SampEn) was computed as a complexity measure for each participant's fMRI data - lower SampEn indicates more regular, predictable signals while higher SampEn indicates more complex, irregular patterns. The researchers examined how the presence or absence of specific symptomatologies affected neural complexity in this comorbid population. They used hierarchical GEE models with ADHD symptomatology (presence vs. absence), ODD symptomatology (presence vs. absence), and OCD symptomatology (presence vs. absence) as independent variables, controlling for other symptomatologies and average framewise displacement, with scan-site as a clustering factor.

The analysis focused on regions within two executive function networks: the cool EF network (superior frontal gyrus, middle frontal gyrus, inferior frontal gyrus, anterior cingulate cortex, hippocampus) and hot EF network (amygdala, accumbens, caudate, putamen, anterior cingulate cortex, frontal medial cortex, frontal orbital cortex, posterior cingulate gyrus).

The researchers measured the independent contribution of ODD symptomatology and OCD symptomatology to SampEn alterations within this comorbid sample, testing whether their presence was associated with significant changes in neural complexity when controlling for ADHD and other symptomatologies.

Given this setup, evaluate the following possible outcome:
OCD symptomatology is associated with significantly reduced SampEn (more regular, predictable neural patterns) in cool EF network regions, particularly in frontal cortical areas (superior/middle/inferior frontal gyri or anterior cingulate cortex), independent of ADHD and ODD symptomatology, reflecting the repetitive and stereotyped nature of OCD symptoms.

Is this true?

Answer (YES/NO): NO